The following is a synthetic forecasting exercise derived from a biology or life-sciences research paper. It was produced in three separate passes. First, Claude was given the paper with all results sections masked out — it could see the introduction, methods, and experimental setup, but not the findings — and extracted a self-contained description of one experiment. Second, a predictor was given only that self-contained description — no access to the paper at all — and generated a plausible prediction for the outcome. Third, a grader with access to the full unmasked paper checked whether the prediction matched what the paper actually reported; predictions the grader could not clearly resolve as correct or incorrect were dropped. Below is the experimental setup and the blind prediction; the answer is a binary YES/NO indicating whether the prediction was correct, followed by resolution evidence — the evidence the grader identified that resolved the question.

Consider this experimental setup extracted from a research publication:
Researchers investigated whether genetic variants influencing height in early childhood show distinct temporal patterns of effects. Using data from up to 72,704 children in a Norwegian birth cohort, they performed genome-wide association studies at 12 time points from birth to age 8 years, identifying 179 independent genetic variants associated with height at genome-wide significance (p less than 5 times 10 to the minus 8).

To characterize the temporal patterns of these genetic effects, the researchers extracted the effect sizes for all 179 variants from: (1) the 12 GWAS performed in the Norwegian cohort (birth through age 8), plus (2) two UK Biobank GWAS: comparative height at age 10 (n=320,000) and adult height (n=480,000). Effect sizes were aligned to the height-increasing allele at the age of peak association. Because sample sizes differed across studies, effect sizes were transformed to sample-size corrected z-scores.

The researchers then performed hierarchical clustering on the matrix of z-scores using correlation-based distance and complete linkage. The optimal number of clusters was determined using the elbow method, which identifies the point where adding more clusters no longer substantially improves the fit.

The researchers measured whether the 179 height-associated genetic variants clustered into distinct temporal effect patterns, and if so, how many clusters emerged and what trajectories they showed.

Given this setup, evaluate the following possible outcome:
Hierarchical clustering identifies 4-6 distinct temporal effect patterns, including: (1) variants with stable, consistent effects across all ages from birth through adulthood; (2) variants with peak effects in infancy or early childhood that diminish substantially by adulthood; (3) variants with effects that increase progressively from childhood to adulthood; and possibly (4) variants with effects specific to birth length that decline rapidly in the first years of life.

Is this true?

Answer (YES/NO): NO